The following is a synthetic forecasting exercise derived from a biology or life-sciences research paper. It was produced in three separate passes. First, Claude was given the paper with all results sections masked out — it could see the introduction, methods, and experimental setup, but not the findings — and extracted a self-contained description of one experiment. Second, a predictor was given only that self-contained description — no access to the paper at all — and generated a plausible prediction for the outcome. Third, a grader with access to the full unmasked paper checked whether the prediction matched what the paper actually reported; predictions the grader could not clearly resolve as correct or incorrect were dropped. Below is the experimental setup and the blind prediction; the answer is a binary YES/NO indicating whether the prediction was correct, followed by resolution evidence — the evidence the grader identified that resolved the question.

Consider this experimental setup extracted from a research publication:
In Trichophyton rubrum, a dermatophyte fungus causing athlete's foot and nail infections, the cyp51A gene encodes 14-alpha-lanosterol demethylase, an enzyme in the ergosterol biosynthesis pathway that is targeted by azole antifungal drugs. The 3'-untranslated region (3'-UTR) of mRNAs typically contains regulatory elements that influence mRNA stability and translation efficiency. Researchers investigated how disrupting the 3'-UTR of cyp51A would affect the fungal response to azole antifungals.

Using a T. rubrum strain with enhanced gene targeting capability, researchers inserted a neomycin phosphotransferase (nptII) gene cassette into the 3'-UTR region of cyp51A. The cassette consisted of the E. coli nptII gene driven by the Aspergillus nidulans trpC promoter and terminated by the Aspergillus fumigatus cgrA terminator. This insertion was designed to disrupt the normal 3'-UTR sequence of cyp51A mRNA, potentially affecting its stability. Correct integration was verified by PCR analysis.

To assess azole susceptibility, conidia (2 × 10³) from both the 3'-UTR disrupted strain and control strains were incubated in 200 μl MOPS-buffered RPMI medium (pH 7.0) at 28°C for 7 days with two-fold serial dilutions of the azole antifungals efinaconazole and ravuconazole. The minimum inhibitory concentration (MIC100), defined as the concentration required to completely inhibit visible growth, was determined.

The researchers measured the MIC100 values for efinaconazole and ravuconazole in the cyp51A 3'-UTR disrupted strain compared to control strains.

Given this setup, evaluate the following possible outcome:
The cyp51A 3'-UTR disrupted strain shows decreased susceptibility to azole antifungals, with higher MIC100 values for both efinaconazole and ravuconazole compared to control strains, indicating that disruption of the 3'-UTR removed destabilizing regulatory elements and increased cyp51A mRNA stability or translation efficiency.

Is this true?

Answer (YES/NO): NO